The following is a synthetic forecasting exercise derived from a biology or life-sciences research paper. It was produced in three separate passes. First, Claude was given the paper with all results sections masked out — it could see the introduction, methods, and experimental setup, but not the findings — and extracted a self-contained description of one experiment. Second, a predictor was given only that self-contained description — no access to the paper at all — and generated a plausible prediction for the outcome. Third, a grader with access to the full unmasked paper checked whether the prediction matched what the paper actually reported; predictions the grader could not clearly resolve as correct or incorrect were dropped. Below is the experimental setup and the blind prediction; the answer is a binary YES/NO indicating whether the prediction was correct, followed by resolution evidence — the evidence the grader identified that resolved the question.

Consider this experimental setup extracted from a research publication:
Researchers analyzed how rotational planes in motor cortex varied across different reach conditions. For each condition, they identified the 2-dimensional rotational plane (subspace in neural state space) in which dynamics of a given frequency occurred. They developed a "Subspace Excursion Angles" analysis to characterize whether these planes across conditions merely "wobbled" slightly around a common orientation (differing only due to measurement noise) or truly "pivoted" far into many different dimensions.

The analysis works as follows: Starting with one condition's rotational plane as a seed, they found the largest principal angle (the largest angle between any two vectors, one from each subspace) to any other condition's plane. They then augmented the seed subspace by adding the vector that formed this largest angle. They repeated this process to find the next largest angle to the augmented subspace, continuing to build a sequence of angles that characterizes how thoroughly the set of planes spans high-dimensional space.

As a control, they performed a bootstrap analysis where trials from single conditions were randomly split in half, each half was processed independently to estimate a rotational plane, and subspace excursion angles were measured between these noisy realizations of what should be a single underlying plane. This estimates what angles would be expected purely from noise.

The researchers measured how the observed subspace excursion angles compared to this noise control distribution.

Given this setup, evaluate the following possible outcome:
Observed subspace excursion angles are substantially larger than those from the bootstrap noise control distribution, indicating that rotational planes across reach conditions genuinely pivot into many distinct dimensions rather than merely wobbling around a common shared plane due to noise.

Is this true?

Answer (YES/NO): YES